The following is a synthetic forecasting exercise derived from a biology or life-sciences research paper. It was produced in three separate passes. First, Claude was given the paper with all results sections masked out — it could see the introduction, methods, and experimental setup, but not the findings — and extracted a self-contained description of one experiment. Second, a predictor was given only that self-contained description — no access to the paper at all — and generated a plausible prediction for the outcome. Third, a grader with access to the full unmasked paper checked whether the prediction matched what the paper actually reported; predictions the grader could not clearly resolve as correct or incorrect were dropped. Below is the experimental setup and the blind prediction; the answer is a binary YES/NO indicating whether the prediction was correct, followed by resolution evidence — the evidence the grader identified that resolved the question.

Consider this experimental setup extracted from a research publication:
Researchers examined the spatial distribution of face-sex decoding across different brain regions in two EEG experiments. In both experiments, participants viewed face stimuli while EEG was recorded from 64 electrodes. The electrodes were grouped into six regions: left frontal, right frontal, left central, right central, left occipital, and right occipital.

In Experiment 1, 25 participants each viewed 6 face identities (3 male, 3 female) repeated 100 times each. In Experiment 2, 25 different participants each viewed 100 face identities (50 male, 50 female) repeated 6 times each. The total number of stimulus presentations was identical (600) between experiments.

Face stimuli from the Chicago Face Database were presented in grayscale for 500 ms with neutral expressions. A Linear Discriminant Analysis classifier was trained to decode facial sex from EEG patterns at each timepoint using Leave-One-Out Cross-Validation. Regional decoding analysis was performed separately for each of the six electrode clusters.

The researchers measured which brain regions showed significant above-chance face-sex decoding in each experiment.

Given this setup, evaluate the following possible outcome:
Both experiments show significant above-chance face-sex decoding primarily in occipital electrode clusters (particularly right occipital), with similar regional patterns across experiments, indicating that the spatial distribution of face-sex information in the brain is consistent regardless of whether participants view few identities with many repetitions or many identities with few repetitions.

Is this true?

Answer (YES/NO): NO